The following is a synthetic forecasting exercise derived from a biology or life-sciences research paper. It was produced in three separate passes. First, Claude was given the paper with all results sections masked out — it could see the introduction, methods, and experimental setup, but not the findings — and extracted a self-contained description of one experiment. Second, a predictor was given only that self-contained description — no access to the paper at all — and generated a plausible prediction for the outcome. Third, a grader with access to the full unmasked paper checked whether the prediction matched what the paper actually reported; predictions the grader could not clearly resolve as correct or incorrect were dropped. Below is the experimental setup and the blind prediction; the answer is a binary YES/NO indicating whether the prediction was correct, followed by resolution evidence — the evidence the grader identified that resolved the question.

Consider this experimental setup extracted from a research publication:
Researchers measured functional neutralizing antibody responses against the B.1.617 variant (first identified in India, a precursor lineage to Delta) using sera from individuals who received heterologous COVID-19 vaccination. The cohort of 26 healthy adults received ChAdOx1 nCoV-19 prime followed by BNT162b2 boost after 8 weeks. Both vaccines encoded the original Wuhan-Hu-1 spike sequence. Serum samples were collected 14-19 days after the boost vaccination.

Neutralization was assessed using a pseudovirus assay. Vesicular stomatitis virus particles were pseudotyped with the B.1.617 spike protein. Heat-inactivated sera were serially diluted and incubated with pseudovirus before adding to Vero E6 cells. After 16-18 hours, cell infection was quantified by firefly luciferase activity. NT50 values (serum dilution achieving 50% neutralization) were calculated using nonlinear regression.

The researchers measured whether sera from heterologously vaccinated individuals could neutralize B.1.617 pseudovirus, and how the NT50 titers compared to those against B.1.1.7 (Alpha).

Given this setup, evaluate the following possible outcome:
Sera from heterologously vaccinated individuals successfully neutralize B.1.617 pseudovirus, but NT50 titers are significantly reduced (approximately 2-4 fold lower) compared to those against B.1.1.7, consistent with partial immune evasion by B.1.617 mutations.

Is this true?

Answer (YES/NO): NO